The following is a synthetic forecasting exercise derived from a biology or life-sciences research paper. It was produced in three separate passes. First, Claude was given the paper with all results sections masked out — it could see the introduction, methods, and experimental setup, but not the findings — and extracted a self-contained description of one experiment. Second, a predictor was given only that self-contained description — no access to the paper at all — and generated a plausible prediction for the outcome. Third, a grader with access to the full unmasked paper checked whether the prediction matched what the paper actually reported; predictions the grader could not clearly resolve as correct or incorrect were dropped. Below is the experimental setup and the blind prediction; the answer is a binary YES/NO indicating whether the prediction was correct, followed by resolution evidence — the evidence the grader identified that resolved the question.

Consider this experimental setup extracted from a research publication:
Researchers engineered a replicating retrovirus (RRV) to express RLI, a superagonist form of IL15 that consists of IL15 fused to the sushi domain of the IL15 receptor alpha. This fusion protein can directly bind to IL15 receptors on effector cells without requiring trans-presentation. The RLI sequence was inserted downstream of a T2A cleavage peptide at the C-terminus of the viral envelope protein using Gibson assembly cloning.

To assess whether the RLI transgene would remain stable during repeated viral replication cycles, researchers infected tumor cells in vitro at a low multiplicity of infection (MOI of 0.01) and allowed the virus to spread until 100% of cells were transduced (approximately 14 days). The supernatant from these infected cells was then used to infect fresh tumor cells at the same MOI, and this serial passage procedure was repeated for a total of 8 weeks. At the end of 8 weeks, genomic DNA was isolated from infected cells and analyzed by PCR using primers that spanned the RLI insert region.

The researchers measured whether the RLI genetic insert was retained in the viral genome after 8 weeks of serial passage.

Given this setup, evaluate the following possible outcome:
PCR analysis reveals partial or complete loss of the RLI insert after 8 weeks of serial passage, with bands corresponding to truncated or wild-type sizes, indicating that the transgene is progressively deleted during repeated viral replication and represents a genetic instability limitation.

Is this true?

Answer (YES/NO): NO